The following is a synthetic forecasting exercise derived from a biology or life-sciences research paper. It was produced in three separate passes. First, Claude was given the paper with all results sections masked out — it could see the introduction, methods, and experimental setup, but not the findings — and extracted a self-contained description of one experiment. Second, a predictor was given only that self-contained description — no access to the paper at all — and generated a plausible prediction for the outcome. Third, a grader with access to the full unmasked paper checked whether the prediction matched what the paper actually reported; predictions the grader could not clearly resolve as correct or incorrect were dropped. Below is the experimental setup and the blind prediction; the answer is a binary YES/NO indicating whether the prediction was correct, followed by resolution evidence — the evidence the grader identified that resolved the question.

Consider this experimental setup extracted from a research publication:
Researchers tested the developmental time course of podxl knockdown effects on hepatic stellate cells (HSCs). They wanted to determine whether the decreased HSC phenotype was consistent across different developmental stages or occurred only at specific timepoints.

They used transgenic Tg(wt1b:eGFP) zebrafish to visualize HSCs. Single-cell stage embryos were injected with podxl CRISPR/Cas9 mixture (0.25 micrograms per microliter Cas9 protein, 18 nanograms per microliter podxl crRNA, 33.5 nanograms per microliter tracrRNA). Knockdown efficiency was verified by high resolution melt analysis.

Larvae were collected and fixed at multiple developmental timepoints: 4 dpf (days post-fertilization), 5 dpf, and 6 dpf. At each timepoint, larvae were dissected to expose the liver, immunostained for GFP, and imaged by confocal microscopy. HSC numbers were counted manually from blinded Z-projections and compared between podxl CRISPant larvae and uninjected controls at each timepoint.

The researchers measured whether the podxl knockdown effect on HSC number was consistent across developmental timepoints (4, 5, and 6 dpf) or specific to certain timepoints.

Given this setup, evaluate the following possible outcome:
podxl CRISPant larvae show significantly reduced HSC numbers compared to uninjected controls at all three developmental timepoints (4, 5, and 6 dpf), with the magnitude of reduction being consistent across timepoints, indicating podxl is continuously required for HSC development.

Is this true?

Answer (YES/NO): NO